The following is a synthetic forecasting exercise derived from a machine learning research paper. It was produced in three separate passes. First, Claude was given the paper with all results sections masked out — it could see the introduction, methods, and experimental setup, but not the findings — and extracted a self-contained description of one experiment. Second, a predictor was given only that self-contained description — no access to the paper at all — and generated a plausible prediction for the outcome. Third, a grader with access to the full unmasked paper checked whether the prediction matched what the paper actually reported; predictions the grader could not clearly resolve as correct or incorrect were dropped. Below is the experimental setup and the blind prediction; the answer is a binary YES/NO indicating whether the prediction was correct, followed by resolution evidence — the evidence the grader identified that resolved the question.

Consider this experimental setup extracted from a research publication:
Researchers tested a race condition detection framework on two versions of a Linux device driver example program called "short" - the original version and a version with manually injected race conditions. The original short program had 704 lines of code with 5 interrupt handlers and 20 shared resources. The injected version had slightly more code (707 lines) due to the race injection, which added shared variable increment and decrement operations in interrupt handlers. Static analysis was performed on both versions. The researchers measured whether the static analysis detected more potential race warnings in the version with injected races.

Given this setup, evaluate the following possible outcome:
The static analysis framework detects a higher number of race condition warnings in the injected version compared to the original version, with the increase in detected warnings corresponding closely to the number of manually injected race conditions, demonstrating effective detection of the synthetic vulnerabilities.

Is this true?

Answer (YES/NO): NO